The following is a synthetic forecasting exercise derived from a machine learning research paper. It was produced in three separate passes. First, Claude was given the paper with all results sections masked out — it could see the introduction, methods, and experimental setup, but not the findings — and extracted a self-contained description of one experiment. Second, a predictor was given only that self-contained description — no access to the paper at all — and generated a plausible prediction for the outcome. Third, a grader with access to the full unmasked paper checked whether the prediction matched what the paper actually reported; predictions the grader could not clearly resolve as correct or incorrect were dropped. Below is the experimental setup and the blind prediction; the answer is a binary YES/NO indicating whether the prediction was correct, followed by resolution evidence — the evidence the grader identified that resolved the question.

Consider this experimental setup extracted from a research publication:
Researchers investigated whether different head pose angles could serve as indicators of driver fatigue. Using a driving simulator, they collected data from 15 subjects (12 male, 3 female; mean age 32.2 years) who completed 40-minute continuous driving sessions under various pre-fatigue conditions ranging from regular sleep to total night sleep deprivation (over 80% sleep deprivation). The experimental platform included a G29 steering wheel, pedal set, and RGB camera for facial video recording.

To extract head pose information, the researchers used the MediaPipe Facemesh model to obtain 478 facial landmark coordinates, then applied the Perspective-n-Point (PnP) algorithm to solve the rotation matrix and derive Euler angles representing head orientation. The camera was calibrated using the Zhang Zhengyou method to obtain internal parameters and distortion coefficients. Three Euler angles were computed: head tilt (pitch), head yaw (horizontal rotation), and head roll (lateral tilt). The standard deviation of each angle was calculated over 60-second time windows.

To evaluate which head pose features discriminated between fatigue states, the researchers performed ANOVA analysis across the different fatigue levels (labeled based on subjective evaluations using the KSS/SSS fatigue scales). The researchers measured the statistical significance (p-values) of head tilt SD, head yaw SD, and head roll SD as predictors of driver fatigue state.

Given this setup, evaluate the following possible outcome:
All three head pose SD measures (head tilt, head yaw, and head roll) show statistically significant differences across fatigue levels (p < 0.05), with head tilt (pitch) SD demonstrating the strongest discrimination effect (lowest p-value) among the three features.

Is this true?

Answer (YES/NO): NO